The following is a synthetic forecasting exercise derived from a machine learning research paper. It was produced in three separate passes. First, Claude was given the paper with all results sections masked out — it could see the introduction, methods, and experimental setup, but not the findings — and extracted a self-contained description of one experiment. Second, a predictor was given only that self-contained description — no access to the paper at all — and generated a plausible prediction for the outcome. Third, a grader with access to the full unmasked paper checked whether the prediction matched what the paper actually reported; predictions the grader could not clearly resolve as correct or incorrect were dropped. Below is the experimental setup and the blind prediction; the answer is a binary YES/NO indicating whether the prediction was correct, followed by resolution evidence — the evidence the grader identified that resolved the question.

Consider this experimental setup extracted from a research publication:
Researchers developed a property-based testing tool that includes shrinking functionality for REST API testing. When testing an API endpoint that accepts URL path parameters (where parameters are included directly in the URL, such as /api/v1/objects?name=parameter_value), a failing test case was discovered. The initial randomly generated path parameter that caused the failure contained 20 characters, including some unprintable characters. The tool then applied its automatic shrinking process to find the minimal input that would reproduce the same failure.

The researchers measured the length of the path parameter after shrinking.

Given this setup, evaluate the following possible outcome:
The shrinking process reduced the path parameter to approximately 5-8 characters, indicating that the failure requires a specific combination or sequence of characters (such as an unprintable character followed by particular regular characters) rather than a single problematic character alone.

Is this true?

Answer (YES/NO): NO